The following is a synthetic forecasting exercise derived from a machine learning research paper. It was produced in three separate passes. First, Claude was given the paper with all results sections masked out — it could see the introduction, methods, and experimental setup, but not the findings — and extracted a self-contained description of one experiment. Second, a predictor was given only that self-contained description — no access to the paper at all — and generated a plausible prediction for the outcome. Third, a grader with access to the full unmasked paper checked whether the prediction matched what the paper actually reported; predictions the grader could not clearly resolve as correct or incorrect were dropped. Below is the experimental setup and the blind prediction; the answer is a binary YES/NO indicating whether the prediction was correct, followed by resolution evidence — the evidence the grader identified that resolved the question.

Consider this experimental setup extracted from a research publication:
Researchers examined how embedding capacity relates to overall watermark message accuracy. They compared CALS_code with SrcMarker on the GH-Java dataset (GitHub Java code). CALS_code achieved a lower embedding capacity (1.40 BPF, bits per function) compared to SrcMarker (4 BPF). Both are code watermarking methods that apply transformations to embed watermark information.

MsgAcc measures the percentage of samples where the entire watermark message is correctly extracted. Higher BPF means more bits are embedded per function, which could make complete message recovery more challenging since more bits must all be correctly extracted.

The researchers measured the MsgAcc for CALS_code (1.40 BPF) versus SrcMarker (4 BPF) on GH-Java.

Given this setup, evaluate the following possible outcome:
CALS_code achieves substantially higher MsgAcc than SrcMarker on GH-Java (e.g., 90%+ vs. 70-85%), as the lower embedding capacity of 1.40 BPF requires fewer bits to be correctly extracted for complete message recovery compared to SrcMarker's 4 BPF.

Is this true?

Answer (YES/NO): YES